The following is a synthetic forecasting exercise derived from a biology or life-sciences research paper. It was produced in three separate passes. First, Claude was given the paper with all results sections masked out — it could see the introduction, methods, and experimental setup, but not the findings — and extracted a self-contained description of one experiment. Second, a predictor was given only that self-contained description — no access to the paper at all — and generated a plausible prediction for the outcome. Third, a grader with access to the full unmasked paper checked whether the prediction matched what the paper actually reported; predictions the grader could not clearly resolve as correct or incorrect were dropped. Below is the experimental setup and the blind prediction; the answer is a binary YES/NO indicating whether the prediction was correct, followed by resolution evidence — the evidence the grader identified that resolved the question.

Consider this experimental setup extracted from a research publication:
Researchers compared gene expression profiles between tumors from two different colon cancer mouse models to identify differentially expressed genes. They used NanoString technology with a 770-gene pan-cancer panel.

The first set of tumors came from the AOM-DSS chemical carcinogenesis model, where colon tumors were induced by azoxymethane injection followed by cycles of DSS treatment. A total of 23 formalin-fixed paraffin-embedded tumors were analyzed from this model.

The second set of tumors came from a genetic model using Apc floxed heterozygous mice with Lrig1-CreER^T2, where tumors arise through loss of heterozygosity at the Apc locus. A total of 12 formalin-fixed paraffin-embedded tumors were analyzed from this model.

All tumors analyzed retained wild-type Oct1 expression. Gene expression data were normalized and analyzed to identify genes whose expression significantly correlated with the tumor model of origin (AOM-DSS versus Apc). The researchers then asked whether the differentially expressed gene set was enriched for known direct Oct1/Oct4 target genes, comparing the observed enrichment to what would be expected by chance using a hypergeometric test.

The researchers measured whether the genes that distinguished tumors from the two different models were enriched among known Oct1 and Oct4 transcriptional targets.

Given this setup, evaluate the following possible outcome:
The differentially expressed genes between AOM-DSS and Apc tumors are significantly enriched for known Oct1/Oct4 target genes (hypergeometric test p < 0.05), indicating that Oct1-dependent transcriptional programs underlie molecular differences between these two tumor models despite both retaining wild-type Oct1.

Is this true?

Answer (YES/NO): YES